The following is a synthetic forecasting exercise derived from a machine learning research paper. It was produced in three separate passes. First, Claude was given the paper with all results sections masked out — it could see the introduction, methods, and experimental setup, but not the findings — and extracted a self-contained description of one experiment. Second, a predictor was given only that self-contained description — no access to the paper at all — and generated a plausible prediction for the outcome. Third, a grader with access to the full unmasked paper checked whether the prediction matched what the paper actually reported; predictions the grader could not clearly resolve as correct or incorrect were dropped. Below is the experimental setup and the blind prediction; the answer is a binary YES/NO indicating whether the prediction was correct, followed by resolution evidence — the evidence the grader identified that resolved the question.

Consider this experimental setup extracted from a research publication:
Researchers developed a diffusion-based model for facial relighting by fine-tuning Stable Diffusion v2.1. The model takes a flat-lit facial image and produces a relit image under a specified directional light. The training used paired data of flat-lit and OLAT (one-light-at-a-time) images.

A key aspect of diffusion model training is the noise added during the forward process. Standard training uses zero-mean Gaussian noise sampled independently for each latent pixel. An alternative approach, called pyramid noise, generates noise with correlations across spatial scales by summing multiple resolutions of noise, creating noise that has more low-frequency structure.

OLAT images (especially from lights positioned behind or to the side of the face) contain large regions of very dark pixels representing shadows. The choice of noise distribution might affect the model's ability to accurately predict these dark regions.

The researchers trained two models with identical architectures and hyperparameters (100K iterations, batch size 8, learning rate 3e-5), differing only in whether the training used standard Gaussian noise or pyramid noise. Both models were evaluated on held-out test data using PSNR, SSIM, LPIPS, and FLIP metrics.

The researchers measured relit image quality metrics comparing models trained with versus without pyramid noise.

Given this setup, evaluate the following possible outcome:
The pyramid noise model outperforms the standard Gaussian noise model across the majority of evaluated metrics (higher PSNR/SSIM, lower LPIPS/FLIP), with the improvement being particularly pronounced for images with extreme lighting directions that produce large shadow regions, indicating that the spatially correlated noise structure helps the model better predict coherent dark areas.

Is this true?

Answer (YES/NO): NO